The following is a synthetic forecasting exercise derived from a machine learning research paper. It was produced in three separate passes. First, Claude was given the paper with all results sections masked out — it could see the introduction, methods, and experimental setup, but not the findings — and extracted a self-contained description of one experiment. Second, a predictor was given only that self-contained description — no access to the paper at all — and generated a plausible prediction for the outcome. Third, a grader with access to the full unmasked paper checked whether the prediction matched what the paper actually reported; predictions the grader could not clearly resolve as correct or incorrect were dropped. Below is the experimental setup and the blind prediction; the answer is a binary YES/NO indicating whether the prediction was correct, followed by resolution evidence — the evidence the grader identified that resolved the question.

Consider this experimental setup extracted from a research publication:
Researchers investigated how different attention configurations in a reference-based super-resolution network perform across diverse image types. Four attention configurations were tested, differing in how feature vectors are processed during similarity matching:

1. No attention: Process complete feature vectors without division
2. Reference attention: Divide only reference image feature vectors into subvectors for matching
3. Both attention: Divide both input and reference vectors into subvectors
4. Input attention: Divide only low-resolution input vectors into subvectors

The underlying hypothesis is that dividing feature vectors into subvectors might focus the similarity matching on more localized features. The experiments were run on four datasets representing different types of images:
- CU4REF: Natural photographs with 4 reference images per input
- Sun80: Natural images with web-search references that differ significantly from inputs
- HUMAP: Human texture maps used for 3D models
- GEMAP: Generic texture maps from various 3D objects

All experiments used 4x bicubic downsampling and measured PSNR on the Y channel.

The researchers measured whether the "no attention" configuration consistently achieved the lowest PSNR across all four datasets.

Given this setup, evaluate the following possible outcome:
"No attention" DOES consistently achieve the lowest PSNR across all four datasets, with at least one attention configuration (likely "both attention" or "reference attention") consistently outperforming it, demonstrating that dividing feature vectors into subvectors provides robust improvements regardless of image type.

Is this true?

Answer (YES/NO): NO